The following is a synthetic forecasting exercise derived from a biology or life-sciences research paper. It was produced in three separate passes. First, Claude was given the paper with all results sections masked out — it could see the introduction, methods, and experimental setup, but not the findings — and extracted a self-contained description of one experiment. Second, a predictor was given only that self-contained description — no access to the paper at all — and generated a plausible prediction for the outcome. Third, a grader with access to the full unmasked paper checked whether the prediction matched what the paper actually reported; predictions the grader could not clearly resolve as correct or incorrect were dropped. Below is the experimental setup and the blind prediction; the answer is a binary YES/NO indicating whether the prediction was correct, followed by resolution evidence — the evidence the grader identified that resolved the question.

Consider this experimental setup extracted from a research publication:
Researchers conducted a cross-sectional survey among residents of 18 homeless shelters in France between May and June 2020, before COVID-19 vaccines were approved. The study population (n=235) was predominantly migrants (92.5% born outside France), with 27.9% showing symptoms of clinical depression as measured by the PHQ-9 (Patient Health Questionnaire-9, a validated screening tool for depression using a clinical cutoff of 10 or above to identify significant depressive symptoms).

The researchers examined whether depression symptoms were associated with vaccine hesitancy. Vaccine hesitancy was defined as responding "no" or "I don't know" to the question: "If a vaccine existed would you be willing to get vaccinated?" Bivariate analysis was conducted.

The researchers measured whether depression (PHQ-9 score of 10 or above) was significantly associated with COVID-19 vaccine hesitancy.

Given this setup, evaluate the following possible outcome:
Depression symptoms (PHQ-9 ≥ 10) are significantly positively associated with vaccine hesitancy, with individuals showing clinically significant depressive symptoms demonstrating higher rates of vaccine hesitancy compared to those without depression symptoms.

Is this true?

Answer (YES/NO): NO